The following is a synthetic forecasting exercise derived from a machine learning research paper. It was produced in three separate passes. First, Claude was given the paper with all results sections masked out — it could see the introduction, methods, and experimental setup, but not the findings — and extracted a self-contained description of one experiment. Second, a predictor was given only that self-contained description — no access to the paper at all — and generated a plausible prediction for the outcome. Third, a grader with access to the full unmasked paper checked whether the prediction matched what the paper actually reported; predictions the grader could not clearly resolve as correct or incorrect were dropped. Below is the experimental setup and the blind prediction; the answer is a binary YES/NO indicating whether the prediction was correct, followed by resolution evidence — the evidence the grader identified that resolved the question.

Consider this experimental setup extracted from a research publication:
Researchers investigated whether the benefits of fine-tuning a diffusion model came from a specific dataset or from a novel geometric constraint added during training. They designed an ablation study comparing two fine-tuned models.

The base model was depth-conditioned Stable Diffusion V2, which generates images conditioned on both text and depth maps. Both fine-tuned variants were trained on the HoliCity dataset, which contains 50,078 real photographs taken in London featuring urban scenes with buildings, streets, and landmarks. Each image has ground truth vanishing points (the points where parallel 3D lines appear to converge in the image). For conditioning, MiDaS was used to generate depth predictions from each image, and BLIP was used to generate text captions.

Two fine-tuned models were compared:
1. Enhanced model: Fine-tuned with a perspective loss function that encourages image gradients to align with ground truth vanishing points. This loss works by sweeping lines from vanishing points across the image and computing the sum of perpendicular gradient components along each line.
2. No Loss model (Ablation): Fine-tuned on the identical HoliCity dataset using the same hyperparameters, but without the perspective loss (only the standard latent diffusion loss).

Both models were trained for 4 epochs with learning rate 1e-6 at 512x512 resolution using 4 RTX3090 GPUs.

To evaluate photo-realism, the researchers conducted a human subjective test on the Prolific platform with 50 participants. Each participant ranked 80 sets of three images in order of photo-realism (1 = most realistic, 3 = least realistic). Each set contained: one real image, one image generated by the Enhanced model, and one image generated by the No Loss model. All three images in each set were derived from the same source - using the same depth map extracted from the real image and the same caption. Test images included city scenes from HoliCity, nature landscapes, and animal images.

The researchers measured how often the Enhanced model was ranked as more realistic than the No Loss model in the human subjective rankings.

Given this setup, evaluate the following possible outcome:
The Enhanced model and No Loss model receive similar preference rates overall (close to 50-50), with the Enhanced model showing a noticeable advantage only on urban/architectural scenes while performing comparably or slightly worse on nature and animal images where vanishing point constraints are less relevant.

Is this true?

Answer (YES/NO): NO